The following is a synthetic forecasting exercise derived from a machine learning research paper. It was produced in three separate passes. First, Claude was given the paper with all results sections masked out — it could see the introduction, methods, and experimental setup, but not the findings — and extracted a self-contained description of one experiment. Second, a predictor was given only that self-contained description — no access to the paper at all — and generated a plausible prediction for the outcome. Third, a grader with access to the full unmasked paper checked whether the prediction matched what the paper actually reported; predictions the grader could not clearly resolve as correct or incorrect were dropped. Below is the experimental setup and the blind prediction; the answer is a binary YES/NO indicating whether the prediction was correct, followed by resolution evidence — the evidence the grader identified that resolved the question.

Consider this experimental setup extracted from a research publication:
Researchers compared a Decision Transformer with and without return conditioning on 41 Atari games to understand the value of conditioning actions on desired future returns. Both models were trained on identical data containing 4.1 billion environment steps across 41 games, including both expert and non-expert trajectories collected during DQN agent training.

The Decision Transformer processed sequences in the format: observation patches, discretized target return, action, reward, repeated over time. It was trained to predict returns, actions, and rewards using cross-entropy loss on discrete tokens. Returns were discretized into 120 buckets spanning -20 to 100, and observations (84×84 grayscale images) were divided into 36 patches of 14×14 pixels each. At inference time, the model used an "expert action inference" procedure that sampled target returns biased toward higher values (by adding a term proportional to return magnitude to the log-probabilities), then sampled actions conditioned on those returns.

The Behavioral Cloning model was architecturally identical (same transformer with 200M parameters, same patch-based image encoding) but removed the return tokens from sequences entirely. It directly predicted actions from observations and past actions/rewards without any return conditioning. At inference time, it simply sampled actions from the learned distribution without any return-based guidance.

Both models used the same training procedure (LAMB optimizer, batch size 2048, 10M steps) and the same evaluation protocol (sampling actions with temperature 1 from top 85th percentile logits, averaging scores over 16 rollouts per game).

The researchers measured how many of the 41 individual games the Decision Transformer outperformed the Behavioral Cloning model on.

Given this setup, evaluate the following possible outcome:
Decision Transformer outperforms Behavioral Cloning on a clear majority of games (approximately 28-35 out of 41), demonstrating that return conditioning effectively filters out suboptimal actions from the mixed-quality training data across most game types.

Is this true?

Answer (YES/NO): YES